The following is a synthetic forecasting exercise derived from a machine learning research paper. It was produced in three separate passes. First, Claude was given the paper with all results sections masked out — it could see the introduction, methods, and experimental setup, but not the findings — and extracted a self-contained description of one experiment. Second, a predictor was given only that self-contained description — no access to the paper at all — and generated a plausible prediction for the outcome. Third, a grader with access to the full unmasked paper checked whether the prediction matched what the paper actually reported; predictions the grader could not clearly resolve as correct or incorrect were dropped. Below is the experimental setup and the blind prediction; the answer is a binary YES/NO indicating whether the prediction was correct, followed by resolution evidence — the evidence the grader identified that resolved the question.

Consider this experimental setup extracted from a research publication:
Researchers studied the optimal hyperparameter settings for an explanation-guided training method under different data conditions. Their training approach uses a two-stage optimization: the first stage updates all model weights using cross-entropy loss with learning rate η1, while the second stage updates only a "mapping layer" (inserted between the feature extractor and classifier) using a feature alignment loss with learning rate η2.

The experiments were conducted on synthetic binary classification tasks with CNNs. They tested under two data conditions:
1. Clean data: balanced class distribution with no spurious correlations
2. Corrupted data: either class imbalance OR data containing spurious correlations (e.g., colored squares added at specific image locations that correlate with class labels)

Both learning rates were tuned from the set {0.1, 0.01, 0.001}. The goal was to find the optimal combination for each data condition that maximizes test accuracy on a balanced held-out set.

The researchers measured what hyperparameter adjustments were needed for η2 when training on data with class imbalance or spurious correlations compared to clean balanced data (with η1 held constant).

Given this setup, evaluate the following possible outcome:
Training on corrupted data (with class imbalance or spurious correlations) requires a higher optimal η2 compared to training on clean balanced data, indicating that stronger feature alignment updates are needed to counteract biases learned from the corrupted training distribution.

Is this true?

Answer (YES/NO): YES